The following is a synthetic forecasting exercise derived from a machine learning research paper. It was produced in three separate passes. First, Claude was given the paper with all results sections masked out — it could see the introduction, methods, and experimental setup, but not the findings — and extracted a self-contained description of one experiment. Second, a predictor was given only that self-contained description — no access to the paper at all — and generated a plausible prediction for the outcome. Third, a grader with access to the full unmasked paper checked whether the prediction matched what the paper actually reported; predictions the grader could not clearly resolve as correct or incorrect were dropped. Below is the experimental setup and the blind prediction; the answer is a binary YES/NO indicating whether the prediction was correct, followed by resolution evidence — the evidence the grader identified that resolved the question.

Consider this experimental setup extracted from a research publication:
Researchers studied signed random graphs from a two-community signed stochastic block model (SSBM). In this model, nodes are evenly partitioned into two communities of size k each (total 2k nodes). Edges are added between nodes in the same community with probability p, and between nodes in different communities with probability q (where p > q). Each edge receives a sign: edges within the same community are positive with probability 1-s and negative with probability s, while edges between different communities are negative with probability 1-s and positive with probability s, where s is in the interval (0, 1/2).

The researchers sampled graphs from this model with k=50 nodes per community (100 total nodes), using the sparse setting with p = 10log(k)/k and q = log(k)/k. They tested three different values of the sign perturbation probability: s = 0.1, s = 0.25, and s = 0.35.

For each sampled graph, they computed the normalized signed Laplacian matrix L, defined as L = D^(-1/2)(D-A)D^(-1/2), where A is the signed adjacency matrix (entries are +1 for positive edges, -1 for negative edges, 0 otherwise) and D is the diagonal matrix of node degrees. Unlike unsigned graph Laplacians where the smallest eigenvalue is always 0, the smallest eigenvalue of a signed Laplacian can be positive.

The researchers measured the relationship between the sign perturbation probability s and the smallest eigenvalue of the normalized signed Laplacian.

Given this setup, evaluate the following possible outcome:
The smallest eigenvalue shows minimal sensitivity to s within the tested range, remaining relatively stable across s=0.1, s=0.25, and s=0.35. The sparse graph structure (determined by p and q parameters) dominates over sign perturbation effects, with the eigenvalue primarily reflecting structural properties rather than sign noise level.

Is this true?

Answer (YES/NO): NO